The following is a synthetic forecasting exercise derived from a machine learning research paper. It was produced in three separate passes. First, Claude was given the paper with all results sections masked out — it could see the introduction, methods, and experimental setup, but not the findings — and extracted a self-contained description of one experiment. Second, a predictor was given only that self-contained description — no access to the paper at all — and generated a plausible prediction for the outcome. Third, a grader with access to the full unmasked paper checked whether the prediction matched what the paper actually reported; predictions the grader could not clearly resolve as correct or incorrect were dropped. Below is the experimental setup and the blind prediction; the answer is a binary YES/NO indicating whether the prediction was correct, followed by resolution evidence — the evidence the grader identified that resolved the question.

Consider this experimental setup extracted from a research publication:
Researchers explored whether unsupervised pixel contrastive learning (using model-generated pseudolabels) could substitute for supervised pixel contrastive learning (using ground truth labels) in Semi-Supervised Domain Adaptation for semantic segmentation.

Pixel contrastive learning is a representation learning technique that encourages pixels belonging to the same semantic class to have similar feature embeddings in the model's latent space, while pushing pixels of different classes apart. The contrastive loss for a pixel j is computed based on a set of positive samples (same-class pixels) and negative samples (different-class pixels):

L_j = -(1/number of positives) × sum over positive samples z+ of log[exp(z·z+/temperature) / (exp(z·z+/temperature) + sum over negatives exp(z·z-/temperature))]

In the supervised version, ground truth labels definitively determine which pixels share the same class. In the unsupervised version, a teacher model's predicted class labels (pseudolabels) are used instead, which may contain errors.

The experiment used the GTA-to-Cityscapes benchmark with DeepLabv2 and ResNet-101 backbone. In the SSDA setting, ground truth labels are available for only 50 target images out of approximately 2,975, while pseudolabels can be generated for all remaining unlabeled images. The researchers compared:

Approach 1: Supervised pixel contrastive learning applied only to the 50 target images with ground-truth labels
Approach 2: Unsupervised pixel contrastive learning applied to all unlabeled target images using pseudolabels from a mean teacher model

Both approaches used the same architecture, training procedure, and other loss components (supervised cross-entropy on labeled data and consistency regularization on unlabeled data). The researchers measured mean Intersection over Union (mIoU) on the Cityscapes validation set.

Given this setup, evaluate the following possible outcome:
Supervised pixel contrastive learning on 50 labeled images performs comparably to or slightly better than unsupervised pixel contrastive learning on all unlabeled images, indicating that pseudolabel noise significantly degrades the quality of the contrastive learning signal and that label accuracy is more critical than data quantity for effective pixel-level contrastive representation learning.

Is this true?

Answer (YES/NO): YES